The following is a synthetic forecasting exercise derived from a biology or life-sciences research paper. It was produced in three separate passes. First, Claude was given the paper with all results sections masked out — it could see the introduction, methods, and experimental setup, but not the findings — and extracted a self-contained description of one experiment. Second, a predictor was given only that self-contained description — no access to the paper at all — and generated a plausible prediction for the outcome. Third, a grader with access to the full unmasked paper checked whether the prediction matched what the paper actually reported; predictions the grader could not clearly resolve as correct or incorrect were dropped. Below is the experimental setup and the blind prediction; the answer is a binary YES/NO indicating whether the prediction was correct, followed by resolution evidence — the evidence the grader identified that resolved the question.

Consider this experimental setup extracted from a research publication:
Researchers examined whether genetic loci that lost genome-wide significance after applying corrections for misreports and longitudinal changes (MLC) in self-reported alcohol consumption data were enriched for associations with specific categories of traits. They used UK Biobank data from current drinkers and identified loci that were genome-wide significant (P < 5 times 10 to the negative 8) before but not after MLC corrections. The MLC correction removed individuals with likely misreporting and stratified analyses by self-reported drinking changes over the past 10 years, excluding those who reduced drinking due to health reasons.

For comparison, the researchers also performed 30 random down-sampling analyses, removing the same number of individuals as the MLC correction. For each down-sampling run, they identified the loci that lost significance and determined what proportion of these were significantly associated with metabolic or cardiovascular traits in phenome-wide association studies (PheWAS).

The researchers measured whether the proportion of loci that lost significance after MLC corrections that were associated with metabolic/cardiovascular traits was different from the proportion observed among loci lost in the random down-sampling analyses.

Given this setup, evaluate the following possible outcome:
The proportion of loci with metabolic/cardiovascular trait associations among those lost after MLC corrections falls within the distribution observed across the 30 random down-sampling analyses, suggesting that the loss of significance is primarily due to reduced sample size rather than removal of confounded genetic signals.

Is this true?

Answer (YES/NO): NO